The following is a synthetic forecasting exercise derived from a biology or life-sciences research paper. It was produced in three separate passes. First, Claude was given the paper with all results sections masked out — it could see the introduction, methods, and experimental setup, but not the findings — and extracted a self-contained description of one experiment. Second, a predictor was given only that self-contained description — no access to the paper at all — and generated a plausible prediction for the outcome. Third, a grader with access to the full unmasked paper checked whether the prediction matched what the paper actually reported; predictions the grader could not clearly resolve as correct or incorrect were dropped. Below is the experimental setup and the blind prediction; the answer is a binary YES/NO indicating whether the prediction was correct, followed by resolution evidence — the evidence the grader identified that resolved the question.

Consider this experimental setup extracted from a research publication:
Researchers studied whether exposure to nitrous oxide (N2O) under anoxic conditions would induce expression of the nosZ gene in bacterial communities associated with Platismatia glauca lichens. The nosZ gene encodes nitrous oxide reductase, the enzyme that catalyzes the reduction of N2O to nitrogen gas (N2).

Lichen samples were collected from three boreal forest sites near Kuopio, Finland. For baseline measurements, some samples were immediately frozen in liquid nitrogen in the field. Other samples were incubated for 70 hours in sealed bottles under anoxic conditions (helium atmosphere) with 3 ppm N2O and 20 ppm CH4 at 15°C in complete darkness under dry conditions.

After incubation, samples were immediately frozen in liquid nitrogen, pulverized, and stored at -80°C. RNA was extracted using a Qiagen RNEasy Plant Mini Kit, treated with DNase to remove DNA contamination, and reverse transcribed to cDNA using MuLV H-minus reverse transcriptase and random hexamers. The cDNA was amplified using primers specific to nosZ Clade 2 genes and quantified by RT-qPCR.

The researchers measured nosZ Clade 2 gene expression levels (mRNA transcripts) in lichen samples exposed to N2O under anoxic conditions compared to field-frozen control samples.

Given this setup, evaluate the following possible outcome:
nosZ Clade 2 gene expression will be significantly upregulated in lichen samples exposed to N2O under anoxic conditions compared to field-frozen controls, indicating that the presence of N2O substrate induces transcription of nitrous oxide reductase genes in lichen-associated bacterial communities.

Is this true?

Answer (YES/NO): NO